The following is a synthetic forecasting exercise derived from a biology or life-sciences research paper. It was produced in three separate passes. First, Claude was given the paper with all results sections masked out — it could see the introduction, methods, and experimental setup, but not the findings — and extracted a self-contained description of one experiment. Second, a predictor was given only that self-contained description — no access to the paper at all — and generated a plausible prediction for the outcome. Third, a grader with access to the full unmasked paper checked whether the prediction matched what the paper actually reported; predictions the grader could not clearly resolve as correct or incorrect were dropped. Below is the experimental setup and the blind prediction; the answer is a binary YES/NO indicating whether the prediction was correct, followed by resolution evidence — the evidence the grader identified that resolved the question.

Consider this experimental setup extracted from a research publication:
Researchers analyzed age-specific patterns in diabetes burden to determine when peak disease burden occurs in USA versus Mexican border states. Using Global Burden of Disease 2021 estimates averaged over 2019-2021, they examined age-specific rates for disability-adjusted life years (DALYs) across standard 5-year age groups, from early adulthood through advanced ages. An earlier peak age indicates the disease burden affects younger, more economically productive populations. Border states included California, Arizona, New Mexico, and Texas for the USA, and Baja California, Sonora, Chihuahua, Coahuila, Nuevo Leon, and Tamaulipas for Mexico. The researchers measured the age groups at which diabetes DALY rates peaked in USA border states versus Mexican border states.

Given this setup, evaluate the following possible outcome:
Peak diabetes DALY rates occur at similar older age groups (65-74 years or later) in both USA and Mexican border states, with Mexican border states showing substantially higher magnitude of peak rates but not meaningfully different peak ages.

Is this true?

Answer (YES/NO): NO